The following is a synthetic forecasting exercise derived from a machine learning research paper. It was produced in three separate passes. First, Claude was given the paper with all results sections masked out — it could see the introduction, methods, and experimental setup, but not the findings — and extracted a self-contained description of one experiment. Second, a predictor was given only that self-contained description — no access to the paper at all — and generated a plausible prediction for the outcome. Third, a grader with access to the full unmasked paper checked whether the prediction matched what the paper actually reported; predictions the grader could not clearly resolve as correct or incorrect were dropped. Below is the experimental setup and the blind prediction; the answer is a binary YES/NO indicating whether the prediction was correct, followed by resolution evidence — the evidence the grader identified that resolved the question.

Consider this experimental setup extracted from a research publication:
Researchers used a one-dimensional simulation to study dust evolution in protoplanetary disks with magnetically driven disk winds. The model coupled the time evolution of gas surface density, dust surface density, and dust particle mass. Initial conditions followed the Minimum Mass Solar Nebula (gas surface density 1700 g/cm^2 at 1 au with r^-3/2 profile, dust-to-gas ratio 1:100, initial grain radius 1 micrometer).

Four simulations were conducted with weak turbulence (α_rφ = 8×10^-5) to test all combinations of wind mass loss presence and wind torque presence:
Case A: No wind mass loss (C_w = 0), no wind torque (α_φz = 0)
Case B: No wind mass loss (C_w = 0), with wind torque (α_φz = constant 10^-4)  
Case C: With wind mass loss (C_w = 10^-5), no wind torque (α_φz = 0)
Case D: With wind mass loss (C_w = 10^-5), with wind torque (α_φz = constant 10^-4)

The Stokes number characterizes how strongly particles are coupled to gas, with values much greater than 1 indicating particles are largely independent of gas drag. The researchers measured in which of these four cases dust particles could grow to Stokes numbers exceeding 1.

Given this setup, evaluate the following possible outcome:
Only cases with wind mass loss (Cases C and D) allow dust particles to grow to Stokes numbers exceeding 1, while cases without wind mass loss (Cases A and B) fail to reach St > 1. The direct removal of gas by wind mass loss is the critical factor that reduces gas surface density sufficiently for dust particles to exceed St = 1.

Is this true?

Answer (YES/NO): NO